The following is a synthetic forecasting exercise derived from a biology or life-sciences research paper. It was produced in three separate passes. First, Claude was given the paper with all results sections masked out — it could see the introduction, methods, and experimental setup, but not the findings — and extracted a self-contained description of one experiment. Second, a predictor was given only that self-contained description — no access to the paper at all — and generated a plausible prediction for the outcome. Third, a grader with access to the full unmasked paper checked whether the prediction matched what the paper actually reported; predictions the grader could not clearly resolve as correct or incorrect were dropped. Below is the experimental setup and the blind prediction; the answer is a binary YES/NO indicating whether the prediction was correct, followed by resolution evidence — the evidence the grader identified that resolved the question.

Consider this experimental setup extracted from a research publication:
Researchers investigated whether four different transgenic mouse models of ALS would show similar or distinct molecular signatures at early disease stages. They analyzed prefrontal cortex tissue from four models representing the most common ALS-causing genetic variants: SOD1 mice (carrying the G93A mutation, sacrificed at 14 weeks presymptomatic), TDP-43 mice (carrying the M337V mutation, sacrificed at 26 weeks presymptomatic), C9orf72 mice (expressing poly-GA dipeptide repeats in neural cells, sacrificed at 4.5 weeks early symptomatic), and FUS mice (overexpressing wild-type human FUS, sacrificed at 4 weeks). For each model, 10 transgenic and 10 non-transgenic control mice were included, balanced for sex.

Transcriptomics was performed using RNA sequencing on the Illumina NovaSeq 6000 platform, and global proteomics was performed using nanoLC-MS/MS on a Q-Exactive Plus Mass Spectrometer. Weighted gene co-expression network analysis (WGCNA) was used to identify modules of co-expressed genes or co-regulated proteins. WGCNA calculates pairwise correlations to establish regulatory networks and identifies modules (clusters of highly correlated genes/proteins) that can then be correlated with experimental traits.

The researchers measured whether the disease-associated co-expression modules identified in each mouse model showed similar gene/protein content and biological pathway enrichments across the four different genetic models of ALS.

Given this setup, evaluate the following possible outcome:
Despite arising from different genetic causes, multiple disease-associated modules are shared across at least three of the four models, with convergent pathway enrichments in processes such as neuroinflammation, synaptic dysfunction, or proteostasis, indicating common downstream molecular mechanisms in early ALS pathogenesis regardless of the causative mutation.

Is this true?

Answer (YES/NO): NO